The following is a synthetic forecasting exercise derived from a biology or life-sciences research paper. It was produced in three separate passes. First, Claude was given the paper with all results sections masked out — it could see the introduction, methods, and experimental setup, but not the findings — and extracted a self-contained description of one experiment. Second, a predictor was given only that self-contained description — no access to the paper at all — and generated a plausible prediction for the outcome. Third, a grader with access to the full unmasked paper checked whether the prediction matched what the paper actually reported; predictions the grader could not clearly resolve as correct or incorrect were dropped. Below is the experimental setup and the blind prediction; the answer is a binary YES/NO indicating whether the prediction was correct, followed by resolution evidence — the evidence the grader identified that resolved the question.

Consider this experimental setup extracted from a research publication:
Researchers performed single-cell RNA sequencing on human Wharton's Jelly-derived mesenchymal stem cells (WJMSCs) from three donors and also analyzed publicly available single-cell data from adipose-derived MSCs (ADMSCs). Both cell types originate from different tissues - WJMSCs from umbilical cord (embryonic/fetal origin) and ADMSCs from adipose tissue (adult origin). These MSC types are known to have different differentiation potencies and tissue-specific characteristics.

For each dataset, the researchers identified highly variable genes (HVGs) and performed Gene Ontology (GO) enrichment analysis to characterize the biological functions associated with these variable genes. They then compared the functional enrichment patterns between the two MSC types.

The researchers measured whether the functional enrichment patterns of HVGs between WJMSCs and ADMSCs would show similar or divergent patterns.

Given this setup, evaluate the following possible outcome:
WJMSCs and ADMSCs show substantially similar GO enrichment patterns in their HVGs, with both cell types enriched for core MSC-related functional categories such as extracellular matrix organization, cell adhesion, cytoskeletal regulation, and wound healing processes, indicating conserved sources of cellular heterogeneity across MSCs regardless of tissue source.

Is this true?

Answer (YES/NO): YES